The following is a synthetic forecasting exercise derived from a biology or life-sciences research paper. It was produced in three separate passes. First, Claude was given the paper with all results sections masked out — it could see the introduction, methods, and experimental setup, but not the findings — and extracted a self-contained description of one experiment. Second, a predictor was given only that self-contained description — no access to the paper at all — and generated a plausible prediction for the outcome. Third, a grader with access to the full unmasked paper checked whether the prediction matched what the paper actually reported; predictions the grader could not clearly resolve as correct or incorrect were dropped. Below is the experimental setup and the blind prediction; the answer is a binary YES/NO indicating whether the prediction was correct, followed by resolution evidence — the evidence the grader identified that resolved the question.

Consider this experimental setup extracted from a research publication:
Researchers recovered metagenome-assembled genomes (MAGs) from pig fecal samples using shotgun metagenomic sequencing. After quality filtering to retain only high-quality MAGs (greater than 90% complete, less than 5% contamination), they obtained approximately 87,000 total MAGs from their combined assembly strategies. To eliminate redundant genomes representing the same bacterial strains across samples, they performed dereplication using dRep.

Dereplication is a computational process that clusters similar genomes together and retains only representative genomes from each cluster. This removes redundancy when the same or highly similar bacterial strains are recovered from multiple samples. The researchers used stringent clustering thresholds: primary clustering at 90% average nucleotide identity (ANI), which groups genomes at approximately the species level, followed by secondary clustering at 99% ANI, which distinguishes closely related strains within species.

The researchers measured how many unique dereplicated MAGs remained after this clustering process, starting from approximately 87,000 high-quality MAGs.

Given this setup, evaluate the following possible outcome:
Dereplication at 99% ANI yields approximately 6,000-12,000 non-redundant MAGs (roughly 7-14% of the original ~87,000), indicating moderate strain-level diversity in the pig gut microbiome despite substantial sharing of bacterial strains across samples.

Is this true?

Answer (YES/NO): NO